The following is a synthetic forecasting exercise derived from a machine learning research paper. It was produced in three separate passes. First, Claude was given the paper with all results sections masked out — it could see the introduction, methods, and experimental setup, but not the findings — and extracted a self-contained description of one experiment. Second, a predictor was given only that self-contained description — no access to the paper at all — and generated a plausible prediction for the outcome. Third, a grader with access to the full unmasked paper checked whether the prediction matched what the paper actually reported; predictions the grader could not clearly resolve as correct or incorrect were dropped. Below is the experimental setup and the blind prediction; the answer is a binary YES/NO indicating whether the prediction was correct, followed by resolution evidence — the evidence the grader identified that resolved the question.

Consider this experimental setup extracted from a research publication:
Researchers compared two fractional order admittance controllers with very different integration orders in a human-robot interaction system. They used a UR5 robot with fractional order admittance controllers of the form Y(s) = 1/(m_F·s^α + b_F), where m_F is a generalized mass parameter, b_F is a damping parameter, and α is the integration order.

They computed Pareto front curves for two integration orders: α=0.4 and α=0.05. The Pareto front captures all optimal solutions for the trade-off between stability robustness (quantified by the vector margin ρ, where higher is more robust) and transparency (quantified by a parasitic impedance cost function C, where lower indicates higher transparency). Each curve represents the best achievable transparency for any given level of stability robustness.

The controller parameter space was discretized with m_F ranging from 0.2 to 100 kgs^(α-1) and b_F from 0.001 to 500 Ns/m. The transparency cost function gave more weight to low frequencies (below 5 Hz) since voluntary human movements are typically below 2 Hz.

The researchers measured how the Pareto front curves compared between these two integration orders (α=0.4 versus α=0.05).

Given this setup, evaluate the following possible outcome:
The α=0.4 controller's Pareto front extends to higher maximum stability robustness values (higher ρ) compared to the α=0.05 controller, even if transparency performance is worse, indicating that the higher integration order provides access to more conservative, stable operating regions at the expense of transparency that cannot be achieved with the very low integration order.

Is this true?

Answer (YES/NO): NO